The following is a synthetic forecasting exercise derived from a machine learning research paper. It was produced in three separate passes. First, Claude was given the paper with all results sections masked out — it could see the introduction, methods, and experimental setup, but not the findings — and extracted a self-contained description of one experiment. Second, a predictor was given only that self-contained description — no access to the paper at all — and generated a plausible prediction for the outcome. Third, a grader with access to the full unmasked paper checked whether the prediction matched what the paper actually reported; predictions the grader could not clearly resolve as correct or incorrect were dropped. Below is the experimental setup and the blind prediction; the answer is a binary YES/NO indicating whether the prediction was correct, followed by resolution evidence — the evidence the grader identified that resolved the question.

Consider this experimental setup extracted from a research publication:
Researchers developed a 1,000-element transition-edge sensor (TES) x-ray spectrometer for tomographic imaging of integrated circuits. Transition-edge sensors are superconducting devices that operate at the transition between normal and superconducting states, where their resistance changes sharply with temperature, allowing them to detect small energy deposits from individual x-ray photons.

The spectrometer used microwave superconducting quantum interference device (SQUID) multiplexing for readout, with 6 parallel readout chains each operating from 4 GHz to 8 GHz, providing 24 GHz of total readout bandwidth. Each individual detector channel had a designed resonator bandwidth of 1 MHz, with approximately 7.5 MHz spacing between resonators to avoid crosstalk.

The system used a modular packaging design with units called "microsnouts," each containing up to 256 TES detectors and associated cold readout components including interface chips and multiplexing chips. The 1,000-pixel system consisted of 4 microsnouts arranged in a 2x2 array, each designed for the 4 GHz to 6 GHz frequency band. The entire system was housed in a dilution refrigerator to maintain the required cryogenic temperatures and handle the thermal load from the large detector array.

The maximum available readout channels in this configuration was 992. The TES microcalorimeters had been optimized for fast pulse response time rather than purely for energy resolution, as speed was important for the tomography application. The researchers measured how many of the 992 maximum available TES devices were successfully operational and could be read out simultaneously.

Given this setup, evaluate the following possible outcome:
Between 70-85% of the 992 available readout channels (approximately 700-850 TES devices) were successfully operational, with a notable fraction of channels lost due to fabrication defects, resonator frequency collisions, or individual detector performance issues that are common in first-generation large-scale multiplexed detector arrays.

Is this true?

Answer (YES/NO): YES